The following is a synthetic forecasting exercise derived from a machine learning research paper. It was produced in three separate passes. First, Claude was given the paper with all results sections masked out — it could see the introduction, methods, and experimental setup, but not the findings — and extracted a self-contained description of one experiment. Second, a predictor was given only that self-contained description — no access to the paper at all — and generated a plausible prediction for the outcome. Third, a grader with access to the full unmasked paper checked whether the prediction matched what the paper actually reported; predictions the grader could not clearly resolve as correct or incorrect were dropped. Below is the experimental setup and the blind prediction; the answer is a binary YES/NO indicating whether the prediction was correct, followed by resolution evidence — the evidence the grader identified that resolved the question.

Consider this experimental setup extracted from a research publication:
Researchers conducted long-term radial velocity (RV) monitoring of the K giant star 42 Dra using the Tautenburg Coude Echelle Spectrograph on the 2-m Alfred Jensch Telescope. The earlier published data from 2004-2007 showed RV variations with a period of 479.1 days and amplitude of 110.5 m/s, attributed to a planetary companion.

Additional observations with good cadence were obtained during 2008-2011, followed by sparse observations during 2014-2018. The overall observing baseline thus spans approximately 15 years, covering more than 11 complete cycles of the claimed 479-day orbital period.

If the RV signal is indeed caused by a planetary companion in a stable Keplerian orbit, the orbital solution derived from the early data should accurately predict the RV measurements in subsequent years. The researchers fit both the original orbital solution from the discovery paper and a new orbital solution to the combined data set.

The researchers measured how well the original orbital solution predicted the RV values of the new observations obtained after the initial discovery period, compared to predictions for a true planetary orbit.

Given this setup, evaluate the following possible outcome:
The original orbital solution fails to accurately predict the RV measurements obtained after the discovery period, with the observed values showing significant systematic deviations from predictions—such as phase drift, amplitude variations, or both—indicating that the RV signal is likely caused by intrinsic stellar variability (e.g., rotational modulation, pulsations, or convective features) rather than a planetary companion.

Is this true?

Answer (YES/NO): YES